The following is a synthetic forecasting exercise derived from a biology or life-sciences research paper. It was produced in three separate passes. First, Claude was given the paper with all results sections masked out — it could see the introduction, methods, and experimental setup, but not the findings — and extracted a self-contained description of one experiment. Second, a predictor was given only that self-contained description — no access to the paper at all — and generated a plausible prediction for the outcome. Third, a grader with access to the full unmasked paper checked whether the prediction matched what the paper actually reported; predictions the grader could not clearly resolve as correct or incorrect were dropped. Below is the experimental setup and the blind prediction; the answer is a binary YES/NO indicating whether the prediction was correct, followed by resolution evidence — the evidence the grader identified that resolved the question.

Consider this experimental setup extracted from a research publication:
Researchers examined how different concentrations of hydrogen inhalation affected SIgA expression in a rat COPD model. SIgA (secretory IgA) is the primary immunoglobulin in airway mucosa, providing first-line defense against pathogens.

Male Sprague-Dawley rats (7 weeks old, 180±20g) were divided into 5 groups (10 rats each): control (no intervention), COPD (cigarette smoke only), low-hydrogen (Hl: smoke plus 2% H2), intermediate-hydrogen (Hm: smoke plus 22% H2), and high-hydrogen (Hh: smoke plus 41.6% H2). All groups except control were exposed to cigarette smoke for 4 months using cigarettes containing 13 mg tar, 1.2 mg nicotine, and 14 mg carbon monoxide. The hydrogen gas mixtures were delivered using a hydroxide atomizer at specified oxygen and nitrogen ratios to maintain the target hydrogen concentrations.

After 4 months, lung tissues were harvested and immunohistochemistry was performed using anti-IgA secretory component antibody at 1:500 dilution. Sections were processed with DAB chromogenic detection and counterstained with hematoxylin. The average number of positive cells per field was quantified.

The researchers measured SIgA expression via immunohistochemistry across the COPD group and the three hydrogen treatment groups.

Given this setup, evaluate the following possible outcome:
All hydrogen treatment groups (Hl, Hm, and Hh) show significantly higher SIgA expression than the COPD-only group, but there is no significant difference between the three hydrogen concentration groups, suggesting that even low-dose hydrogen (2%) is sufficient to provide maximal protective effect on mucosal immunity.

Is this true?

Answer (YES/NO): NO